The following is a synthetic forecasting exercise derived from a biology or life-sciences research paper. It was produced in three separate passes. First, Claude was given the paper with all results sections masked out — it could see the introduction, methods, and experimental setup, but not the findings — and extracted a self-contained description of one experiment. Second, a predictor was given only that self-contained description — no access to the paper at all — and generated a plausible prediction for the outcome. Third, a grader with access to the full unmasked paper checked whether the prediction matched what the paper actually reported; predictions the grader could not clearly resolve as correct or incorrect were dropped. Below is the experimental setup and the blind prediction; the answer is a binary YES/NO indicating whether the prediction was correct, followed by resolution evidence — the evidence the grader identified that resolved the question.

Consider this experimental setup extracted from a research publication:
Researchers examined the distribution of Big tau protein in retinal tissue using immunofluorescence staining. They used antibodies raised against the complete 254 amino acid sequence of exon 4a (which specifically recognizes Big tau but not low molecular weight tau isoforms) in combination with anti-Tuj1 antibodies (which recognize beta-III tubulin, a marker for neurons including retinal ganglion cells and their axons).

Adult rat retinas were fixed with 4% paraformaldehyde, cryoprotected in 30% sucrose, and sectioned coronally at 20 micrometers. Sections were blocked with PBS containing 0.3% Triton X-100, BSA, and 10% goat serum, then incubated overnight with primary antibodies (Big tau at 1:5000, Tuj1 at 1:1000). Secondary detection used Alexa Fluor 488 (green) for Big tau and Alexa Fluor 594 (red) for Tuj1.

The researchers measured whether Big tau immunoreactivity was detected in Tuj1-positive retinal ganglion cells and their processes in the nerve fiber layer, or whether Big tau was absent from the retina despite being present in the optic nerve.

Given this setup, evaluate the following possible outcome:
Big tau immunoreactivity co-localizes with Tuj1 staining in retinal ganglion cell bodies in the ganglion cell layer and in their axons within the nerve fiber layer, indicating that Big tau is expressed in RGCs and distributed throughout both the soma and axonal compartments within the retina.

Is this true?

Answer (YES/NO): YES